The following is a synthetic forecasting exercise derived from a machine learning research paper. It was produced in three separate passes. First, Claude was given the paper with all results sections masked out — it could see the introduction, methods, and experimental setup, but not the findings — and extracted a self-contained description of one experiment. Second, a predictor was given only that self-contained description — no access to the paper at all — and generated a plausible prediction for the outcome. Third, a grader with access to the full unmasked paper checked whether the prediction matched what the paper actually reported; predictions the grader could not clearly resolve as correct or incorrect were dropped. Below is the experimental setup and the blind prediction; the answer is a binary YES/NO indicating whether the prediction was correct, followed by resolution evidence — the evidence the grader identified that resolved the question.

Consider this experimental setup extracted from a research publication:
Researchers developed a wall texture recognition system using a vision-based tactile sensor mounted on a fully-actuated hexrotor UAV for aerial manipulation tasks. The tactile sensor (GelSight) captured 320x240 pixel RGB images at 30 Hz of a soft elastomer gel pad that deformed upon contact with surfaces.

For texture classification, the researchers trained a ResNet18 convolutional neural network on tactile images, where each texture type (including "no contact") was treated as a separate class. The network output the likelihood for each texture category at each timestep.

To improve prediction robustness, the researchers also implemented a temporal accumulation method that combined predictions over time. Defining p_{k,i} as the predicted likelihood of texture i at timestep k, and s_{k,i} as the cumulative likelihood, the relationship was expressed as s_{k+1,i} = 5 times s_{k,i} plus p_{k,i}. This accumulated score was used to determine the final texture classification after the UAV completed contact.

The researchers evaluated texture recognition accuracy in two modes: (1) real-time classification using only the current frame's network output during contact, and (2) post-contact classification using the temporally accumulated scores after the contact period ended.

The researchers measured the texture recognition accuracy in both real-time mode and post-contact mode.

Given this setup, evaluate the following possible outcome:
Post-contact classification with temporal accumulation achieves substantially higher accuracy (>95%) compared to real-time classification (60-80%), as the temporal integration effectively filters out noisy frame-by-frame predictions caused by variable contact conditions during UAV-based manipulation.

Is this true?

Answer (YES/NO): NO